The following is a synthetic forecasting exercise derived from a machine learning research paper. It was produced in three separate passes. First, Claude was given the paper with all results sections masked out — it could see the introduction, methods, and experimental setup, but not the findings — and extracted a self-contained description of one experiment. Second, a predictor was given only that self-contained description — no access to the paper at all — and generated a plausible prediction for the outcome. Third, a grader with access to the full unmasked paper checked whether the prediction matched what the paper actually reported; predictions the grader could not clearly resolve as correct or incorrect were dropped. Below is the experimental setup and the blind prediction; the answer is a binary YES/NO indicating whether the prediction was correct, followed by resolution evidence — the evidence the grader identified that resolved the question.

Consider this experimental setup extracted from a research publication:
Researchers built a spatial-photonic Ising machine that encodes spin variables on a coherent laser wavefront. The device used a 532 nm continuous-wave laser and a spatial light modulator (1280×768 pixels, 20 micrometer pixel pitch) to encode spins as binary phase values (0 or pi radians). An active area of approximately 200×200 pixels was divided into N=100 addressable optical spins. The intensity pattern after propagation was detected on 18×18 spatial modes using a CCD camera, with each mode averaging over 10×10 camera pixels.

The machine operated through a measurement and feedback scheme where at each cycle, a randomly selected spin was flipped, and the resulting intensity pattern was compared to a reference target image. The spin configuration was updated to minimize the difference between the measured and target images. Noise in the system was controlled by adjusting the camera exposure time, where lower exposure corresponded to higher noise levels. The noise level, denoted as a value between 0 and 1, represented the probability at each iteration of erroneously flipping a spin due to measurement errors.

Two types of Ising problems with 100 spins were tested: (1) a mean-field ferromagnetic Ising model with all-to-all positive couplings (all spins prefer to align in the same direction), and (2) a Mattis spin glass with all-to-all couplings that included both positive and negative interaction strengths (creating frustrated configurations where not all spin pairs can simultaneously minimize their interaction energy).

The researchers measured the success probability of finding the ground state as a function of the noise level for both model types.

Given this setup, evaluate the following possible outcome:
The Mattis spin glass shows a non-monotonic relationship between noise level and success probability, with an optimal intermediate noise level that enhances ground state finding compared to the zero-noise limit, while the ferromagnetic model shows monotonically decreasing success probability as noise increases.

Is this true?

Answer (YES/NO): YES